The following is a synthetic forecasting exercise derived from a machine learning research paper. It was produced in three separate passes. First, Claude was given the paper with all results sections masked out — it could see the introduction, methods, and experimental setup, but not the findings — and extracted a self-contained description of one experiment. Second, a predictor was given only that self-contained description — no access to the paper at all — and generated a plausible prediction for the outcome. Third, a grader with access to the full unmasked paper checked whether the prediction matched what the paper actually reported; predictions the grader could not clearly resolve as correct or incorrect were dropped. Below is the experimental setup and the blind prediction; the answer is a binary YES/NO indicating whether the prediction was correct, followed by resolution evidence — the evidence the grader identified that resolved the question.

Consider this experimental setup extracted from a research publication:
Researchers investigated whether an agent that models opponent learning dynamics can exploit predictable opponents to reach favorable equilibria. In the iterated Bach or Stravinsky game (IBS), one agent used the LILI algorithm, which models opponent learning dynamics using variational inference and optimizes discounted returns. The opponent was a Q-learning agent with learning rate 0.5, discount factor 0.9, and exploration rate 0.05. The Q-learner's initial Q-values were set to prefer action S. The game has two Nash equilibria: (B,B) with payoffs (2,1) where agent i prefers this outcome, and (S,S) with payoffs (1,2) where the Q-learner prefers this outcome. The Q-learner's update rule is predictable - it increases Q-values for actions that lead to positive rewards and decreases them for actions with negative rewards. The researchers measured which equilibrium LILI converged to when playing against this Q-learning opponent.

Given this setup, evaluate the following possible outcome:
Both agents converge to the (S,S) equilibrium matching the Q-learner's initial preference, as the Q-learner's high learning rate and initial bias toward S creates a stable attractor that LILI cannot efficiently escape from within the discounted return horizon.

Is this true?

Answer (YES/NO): YES